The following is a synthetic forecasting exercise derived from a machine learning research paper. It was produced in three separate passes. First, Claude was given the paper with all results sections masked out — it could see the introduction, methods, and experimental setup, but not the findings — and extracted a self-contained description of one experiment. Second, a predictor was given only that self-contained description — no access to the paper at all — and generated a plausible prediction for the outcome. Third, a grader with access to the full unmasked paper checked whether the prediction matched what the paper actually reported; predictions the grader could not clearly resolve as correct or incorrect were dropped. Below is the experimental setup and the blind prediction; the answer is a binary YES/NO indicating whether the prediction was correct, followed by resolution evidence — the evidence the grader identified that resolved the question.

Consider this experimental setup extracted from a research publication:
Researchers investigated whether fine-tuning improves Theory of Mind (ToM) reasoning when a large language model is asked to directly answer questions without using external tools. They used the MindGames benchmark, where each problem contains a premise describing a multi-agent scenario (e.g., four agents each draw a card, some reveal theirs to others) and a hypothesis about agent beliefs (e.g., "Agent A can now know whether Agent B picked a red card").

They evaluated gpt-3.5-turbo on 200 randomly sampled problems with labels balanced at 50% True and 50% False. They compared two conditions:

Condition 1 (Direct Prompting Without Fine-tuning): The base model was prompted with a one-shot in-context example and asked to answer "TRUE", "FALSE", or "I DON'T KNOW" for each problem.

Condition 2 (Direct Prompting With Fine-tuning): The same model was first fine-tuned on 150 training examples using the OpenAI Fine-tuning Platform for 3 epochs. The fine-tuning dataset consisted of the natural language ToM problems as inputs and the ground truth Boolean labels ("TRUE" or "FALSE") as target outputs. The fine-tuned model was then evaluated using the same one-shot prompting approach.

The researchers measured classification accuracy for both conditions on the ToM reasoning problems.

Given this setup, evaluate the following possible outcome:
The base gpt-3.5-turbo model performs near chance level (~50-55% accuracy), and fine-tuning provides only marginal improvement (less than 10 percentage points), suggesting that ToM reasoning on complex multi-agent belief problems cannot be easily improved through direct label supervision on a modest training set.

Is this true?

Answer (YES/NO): NO